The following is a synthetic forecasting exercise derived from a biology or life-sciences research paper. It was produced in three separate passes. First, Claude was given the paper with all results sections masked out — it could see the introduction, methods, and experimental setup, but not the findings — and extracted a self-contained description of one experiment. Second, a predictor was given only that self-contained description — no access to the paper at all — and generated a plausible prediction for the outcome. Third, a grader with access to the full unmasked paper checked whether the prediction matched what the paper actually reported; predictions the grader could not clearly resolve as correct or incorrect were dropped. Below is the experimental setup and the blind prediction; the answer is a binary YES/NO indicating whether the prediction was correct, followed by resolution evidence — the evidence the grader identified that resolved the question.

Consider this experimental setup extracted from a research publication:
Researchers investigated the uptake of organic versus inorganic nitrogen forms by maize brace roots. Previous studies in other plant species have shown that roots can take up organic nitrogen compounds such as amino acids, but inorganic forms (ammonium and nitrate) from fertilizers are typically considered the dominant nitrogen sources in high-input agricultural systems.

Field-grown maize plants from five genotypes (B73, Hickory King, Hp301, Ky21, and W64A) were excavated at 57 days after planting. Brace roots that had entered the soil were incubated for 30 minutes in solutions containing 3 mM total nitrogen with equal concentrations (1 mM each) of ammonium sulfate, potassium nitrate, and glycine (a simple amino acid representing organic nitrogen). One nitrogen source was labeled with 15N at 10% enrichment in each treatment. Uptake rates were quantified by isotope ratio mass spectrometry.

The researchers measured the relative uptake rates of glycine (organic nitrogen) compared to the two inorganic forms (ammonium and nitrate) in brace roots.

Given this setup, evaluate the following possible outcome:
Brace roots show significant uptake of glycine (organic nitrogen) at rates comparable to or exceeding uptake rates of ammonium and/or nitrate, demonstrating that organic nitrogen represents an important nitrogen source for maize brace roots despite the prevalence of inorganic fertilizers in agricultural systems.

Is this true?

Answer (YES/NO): YES